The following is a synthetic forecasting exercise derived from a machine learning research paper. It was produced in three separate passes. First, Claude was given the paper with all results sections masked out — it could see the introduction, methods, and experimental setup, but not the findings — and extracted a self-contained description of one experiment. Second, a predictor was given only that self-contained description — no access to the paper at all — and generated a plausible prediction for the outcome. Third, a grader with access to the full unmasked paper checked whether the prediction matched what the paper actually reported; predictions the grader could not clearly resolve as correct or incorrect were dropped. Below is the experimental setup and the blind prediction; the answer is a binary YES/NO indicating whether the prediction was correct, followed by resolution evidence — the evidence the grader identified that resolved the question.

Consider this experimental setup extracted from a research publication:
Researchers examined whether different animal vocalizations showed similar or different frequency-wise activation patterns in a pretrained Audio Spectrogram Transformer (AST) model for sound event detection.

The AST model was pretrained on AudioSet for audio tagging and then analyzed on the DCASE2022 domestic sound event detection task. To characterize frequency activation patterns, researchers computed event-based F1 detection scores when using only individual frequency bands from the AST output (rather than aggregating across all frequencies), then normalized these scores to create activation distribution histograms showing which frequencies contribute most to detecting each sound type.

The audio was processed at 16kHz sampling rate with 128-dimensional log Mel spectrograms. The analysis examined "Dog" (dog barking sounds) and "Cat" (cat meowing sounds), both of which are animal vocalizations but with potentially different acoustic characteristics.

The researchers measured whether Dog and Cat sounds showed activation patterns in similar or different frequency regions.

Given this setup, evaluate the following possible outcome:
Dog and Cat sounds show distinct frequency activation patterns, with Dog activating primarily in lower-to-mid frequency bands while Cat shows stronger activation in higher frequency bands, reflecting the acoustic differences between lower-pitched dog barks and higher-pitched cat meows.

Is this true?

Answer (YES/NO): NO